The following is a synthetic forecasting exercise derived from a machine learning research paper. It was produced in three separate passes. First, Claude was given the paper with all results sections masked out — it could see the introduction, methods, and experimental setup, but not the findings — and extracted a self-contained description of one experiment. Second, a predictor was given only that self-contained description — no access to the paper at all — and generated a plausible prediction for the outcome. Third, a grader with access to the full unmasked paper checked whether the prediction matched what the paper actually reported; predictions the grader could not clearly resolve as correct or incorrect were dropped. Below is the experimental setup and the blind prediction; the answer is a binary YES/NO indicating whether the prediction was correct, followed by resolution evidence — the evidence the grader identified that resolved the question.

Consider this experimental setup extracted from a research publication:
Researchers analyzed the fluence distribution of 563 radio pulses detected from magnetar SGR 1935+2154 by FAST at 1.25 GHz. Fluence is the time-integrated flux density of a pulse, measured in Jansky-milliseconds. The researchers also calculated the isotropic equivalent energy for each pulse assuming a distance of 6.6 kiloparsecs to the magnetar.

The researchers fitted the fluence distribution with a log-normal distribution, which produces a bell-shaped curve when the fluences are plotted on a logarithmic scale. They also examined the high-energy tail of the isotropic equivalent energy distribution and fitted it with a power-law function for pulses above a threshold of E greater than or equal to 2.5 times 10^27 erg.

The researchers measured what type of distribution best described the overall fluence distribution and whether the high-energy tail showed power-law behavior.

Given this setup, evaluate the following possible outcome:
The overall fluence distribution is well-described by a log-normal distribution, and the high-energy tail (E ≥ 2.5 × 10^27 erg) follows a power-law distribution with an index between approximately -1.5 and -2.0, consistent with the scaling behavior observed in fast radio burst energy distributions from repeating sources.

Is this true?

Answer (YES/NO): NO